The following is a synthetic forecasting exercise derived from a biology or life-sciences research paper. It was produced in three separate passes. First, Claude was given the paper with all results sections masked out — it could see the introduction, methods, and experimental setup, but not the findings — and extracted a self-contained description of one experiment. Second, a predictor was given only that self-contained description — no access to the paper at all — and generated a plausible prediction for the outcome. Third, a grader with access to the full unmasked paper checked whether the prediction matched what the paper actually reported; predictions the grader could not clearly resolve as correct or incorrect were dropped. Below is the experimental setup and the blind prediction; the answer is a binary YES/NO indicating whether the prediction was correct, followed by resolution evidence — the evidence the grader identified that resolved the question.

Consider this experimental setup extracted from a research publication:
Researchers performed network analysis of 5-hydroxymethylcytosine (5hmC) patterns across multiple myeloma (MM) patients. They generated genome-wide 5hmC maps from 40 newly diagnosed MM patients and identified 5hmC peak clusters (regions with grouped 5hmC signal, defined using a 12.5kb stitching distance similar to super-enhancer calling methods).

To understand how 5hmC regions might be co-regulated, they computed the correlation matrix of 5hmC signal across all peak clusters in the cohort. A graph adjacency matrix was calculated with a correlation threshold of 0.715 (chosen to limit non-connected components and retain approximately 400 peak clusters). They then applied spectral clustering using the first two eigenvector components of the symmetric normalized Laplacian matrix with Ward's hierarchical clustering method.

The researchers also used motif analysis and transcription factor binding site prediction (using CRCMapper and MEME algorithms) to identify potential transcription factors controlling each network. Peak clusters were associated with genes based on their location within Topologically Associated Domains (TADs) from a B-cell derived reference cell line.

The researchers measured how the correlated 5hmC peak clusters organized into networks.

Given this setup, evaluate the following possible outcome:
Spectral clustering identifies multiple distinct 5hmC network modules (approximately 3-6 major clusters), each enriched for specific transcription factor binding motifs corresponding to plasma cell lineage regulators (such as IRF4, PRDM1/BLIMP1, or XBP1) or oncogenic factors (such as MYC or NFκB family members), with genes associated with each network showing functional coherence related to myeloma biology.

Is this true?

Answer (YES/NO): NO